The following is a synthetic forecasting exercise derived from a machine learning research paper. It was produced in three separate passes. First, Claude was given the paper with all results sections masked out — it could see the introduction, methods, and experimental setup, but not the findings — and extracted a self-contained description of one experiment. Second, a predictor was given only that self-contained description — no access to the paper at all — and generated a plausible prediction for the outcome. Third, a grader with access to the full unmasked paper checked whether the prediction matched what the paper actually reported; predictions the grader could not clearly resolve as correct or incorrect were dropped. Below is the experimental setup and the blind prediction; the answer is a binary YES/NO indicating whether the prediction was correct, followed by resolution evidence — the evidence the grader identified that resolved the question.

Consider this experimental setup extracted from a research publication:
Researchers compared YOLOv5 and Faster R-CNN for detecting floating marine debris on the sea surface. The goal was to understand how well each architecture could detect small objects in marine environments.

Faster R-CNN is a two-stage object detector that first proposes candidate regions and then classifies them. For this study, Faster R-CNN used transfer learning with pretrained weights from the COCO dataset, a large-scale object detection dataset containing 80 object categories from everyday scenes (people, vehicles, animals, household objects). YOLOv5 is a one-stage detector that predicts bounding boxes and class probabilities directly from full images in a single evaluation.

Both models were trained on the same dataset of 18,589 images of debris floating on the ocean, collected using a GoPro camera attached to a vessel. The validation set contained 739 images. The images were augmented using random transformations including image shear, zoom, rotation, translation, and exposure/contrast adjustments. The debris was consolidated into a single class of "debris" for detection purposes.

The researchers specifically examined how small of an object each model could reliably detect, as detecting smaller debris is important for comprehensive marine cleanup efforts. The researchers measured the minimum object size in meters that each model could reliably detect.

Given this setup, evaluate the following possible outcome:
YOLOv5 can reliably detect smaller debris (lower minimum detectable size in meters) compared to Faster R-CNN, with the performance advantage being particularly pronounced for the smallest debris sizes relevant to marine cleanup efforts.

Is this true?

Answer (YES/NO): YES